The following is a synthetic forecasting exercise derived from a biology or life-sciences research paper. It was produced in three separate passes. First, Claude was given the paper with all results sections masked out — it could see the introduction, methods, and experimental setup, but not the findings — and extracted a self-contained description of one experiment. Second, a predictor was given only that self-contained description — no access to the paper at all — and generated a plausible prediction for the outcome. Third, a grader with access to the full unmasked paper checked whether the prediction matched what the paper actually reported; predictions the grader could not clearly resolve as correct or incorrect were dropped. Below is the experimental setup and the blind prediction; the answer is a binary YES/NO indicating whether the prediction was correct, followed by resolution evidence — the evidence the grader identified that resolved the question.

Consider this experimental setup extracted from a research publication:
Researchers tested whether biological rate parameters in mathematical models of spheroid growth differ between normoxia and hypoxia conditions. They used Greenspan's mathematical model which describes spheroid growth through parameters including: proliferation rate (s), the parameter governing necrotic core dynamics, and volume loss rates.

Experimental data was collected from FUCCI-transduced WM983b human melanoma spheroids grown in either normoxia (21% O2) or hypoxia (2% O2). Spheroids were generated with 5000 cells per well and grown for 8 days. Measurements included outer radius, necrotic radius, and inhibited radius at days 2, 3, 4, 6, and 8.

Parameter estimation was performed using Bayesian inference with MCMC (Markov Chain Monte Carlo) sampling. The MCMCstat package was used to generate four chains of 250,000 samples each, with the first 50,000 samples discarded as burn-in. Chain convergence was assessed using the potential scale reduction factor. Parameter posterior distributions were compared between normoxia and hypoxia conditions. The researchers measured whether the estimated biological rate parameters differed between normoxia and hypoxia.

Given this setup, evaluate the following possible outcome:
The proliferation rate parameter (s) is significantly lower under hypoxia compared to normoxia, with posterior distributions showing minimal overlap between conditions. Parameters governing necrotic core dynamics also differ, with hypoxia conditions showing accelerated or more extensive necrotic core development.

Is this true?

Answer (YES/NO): NO